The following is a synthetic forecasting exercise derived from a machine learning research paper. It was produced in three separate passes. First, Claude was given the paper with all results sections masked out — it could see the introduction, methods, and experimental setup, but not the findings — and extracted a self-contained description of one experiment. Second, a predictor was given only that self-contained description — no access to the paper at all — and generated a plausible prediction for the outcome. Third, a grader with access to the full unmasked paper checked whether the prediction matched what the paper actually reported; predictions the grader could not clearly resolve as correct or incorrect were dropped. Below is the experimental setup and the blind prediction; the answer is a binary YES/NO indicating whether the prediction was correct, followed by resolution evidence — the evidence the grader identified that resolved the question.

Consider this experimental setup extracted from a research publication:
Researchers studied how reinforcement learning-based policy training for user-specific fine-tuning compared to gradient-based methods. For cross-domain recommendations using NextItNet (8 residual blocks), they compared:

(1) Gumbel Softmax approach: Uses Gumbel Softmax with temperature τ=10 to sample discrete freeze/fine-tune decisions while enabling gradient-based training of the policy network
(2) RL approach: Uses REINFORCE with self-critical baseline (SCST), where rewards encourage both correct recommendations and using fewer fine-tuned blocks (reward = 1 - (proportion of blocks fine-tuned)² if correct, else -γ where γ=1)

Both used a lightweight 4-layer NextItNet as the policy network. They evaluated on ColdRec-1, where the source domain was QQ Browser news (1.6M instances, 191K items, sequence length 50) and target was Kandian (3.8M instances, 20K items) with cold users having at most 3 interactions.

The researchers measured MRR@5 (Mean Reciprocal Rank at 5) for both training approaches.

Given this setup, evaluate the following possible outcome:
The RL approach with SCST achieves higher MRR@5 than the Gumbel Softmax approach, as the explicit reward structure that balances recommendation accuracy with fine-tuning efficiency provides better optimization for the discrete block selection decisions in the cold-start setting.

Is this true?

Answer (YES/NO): YES